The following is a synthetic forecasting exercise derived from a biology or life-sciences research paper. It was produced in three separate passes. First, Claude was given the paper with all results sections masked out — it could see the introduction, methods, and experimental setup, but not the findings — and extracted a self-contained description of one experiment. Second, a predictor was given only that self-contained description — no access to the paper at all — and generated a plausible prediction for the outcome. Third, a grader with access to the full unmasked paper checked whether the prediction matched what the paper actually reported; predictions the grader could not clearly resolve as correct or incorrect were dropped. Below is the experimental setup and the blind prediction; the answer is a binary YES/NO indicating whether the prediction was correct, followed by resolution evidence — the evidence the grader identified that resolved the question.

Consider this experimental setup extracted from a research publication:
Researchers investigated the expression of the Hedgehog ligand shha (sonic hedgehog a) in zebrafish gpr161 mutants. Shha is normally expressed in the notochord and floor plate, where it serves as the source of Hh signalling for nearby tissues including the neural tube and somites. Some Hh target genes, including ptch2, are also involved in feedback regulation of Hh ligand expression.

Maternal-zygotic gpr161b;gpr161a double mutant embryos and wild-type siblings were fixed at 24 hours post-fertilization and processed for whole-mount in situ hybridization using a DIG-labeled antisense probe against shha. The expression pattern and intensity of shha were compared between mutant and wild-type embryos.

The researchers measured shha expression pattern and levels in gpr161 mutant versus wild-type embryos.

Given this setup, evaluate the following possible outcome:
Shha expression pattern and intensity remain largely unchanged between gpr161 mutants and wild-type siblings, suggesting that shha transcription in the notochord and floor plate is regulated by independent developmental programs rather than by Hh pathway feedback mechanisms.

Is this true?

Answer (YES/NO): YES